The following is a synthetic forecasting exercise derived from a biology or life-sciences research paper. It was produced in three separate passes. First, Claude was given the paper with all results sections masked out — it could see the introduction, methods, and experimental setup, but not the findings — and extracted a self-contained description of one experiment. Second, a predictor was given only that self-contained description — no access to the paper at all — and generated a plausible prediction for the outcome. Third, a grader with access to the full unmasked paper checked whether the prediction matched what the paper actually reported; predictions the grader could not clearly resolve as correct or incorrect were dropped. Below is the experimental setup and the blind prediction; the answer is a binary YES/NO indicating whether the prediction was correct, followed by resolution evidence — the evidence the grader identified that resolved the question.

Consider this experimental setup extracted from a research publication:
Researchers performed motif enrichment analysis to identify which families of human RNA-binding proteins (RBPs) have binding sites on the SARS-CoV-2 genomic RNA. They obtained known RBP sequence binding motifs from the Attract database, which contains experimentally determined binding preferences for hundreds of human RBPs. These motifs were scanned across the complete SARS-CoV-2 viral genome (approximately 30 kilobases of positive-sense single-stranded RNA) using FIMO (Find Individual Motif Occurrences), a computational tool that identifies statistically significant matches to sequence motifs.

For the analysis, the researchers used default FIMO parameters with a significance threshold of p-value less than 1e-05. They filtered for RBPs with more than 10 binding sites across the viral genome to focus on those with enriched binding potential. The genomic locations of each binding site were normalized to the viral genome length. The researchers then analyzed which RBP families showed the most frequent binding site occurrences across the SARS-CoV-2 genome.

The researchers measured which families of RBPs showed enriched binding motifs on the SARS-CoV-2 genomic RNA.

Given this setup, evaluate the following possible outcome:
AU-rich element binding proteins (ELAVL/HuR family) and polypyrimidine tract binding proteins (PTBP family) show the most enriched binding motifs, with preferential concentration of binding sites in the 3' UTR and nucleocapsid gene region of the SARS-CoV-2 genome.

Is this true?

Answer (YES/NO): NO